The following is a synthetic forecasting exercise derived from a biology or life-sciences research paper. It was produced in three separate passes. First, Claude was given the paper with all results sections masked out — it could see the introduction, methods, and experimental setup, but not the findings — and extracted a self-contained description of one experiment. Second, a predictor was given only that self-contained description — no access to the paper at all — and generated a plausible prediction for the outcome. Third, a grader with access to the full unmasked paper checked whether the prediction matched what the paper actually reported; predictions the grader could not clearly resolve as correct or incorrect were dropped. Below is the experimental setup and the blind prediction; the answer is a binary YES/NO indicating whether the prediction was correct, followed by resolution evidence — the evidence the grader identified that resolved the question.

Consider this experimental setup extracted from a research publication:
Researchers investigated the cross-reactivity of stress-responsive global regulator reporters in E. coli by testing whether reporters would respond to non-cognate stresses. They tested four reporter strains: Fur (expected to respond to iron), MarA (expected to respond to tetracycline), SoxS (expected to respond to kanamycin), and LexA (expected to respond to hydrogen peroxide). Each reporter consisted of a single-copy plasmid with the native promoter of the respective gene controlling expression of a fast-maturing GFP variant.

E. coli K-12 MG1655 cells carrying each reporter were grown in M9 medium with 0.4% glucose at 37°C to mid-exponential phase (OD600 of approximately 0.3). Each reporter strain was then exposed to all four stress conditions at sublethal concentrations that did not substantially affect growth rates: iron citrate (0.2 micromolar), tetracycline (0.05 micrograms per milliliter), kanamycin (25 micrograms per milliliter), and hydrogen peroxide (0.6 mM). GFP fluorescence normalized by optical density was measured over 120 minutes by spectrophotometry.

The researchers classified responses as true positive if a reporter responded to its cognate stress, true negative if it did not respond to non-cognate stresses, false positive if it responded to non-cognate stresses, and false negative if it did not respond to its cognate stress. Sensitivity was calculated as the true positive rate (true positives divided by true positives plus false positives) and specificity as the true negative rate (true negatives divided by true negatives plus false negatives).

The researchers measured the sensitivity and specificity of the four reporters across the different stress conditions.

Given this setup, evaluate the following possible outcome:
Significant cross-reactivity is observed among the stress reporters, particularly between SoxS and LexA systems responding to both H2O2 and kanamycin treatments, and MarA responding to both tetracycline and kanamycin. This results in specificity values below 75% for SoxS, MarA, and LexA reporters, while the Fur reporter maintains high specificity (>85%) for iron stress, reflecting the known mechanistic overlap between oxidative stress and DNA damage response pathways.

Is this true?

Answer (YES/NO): NO